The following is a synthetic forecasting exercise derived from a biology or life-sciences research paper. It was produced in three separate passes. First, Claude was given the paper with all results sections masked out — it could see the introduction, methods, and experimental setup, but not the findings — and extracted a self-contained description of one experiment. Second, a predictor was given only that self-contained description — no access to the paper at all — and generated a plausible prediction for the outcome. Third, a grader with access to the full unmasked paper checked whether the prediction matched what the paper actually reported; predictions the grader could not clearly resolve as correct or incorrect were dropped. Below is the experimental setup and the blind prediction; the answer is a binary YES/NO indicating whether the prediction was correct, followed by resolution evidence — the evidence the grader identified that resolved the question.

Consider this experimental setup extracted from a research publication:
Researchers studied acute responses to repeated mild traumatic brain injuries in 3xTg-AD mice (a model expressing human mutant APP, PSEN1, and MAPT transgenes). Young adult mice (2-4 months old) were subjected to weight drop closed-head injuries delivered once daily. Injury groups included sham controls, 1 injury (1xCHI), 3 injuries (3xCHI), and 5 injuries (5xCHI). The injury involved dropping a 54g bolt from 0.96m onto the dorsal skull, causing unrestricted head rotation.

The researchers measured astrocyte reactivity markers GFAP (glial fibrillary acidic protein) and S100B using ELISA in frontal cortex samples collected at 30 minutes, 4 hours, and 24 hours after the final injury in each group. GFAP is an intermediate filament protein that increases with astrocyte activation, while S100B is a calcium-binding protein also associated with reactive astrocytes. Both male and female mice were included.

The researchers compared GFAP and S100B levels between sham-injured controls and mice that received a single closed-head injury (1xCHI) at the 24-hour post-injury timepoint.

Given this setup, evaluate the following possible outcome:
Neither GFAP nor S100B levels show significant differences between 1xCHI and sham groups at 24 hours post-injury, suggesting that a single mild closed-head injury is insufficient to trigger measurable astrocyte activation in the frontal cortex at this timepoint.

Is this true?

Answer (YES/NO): YES